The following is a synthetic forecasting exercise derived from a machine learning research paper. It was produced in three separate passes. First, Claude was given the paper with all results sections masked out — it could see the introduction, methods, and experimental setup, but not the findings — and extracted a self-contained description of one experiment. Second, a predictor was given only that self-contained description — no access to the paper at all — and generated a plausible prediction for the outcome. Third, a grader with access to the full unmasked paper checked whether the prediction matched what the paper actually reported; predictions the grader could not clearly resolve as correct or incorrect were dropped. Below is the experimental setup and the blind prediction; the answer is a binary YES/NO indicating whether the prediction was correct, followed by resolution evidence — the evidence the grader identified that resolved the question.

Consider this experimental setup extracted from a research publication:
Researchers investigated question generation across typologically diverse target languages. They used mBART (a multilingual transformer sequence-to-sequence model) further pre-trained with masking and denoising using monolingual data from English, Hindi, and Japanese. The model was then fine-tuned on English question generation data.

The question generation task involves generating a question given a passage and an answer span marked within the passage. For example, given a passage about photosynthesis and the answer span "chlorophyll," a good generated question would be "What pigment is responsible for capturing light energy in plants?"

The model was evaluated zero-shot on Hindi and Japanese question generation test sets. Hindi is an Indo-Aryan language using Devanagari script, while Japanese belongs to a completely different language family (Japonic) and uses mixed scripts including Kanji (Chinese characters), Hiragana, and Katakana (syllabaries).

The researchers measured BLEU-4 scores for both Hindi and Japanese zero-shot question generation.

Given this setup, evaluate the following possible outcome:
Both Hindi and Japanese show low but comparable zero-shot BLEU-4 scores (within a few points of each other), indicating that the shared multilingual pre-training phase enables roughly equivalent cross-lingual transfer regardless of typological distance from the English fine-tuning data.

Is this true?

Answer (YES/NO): NO